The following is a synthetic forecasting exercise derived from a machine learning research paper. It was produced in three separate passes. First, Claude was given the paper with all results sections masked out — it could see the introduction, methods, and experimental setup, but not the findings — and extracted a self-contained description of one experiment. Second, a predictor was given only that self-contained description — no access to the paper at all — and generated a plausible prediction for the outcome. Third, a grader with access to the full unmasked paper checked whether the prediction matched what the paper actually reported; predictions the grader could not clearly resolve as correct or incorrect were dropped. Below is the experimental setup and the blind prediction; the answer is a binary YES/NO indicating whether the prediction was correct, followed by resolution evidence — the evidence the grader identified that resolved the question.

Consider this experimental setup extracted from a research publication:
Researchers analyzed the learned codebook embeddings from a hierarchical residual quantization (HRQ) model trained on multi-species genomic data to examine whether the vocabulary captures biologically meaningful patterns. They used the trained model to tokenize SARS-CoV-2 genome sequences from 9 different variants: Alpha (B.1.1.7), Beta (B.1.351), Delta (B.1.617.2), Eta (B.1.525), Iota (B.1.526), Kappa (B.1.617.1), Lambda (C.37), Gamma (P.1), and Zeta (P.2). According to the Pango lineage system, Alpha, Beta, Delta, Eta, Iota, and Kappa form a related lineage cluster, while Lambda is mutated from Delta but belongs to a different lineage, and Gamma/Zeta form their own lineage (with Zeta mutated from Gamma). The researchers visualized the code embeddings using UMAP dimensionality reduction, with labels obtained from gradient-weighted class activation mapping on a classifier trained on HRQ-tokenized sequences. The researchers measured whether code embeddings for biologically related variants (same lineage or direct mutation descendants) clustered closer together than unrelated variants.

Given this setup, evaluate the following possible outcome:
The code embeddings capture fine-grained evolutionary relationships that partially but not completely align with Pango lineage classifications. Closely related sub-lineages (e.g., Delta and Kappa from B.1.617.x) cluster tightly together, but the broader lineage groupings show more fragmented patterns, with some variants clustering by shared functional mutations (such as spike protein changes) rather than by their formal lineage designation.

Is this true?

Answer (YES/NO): NO